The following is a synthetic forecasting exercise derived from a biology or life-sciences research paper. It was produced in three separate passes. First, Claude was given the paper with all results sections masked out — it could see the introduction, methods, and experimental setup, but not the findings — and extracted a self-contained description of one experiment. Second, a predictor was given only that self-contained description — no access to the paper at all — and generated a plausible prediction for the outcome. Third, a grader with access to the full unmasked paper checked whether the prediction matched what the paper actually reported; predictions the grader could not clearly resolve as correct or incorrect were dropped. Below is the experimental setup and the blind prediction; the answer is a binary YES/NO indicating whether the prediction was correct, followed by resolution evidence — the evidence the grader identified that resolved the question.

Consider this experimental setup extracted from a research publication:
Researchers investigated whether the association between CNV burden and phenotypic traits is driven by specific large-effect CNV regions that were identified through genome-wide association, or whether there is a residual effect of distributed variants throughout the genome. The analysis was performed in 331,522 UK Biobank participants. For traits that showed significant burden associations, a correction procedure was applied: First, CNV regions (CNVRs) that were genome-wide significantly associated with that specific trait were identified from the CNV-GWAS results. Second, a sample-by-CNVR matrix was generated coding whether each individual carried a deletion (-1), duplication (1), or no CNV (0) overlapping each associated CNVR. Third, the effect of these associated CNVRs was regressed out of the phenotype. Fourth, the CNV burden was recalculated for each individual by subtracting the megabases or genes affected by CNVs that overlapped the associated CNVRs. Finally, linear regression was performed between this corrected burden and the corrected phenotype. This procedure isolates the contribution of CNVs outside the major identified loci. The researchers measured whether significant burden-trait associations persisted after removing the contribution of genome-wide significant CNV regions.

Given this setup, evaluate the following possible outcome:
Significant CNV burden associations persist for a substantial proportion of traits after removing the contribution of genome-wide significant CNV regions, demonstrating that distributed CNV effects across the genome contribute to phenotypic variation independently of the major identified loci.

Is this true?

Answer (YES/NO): YES